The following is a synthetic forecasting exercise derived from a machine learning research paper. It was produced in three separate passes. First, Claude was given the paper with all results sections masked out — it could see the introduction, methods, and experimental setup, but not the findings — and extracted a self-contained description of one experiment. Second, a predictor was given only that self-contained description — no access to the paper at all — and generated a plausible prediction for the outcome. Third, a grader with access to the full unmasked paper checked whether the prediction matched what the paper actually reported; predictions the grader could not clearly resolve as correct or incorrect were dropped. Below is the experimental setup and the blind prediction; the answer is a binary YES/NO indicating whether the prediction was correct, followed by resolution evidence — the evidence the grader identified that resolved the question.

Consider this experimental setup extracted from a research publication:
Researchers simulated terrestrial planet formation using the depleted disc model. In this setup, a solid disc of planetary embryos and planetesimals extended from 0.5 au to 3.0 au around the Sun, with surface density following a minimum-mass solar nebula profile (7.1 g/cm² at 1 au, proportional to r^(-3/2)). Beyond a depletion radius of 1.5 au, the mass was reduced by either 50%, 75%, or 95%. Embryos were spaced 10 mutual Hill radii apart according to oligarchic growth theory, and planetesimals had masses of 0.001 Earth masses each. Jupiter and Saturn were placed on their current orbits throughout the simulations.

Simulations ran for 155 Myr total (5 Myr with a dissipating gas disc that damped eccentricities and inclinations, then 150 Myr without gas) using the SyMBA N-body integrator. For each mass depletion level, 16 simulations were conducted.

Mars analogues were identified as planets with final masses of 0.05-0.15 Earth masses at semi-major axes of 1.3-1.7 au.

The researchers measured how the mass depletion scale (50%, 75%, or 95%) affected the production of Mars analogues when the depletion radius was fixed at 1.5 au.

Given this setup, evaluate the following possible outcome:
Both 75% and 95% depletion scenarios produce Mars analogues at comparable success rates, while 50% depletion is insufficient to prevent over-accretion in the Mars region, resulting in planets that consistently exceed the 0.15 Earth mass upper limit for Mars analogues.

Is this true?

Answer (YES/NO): NO